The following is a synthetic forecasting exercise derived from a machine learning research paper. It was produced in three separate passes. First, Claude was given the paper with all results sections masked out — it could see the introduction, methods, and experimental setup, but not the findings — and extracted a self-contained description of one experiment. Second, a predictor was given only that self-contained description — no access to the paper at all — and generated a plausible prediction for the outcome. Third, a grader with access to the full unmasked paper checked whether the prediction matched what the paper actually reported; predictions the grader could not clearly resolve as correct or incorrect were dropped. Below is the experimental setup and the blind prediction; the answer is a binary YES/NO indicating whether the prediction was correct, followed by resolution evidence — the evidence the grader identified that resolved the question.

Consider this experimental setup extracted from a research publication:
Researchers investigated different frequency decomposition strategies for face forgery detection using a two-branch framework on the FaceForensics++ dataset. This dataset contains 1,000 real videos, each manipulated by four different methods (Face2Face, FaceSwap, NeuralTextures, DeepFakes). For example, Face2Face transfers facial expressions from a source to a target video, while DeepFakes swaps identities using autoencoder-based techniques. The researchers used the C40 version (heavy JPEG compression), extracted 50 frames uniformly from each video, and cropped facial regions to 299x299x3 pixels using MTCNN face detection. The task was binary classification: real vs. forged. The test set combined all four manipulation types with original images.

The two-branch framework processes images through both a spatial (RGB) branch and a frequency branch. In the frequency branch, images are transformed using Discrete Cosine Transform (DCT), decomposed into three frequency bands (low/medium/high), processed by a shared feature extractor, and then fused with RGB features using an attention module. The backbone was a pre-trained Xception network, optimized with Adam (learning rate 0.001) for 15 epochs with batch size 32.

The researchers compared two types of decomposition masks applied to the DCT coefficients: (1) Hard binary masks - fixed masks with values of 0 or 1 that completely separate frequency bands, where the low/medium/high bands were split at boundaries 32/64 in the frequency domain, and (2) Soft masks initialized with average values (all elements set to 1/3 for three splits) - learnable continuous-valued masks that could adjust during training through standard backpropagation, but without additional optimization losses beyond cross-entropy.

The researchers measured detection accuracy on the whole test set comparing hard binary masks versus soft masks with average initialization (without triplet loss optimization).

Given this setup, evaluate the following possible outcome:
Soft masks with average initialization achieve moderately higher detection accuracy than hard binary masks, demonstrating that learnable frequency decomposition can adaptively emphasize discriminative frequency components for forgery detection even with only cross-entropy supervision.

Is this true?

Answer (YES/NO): NO